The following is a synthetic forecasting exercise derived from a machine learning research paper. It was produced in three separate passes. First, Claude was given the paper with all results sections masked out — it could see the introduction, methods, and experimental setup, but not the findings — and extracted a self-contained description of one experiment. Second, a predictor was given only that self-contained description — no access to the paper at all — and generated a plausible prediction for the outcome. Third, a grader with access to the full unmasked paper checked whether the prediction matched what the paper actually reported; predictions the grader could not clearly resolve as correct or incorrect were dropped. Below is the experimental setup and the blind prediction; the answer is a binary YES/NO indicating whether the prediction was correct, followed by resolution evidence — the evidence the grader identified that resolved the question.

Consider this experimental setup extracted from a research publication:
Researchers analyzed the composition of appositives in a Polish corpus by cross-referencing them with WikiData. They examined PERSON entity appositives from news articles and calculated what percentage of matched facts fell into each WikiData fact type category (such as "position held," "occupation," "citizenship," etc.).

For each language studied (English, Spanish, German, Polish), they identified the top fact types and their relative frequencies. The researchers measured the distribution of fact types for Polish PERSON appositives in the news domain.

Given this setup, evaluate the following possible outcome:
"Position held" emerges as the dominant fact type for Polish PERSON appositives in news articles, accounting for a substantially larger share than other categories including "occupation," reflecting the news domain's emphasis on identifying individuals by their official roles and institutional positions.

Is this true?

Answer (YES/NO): YES